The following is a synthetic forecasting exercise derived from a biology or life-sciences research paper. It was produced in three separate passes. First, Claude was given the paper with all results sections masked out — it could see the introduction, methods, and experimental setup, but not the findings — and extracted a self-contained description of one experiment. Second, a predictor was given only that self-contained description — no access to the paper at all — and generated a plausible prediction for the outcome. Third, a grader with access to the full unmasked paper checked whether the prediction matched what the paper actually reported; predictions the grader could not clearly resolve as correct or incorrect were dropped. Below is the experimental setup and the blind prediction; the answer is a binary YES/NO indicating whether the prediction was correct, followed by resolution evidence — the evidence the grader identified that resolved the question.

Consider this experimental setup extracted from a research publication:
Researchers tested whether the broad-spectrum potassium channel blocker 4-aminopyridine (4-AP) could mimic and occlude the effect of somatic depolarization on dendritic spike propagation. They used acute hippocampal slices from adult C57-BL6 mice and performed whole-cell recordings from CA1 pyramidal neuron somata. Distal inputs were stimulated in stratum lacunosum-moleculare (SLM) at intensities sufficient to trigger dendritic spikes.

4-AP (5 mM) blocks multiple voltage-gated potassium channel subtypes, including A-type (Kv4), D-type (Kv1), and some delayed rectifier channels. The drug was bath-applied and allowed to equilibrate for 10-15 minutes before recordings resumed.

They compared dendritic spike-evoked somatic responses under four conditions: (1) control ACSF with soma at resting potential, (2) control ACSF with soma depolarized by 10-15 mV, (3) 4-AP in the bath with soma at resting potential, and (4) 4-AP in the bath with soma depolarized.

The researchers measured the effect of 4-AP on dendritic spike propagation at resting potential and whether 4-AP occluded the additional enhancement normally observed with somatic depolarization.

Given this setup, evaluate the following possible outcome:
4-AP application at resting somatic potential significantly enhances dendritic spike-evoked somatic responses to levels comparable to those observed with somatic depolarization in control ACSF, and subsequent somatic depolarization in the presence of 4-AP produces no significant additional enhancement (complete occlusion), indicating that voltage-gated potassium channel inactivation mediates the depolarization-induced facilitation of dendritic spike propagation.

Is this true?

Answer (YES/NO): NO